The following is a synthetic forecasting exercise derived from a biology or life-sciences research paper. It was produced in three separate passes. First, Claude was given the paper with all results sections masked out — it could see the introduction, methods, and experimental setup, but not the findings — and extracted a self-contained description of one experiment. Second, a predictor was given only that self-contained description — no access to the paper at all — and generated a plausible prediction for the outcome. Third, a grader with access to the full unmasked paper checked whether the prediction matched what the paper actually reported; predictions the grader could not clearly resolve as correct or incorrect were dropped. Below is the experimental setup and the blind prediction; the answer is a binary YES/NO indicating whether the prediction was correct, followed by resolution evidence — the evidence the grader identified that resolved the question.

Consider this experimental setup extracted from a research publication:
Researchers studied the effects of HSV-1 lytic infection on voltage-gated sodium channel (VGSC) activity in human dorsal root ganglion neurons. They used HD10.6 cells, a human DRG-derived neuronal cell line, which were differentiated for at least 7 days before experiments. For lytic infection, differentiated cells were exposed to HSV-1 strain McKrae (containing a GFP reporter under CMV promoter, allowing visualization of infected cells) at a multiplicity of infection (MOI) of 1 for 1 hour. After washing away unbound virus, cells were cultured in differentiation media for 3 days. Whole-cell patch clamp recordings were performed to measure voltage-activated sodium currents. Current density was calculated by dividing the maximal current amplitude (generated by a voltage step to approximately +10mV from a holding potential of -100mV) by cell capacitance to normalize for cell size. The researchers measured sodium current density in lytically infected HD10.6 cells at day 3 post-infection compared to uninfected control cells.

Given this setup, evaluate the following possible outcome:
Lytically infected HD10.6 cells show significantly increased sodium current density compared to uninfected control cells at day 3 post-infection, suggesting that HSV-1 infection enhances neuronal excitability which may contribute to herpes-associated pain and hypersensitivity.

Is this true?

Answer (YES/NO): NO